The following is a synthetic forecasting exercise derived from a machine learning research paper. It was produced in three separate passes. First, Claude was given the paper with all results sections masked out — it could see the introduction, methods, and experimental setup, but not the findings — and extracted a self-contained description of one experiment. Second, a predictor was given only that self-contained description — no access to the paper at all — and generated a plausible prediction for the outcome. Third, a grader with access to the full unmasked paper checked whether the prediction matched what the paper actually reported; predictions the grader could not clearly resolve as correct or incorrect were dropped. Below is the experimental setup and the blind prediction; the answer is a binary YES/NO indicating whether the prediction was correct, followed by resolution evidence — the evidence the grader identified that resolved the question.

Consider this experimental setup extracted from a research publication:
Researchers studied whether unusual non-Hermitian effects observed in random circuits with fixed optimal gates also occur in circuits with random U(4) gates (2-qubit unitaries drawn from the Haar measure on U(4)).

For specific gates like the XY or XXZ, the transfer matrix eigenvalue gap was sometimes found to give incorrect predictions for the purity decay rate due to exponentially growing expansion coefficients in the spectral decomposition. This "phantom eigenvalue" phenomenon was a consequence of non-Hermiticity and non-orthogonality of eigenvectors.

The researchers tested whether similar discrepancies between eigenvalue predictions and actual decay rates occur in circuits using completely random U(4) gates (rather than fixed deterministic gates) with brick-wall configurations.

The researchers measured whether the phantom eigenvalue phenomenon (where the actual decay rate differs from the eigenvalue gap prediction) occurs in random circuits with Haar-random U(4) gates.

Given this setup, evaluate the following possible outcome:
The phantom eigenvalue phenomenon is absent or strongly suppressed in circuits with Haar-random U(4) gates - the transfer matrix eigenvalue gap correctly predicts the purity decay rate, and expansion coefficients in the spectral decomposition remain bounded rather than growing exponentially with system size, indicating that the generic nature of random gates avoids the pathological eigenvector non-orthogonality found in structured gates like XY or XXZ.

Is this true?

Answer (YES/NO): NO